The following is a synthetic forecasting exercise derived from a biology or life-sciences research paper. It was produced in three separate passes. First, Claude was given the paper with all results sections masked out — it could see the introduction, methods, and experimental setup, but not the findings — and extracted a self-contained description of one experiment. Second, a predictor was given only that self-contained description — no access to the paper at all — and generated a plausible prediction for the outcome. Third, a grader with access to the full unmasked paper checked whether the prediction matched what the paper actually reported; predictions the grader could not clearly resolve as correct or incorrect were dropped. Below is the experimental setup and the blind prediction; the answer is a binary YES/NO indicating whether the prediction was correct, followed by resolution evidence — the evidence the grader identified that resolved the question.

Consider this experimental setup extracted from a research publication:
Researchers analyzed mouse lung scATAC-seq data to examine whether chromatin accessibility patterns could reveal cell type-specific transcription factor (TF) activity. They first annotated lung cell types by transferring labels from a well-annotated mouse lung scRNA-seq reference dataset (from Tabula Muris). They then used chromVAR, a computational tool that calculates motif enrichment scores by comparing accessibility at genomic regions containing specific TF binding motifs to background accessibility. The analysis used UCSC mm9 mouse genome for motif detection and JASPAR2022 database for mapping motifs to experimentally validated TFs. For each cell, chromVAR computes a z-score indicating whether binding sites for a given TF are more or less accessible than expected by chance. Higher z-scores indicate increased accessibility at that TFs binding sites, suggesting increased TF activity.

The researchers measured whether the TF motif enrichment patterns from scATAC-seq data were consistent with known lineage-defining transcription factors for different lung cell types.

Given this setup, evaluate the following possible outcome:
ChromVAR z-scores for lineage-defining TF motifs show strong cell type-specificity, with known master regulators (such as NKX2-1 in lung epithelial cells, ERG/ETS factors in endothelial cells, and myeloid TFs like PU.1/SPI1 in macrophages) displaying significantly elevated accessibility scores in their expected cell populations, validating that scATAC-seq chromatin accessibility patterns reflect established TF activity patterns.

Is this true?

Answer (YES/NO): YES